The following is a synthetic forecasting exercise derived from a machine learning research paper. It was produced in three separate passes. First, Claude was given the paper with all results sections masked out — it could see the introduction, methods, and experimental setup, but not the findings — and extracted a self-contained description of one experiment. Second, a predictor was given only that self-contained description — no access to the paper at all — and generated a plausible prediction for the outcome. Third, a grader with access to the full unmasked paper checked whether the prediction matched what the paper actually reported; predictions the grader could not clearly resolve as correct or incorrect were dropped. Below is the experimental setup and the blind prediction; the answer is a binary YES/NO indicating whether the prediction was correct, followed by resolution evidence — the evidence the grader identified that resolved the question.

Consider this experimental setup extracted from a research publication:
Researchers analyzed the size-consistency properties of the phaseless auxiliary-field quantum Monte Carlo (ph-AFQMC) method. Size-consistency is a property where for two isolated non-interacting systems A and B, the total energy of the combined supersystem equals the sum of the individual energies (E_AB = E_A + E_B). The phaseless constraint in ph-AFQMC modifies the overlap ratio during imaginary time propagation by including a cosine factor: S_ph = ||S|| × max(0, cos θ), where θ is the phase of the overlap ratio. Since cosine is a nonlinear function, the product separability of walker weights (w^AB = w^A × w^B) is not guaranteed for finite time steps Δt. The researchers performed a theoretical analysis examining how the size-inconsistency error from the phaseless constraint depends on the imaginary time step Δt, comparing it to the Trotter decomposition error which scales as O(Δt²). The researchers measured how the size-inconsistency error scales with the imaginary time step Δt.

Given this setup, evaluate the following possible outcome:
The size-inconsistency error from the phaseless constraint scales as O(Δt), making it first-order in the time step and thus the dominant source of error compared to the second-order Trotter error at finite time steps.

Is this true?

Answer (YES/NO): YES